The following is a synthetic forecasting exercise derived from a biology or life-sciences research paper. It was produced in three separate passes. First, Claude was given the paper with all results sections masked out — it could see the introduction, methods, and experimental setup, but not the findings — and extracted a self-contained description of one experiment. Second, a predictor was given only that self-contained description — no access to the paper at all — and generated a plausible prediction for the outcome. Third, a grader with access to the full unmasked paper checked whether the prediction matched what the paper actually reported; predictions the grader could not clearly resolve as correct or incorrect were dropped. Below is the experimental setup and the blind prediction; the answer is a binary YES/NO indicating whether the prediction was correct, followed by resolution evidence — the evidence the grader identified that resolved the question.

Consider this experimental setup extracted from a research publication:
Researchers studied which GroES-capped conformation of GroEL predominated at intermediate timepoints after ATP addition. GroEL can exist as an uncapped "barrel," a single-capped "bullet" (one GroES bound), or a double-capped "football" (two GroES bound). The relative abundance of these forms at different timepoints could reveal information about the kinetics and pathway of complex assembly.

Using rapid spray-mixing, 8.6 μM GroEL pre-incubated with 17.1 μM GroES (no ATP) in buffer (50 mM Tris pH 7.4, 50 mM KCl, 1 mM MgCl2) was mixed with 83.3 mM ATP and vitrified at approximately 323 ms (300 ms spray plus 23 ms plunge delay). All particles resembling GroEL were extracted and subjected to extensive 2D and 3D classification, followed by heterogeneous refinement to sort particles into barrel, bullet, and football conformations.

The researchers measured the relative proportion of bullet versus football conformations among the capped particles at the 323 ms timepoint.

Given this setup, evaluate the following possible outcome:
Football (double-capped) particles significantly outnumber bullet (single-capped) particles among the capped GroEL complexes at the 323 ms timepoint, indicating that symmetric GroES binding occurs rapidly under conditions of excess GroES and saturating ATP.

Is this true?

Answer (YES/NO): NO